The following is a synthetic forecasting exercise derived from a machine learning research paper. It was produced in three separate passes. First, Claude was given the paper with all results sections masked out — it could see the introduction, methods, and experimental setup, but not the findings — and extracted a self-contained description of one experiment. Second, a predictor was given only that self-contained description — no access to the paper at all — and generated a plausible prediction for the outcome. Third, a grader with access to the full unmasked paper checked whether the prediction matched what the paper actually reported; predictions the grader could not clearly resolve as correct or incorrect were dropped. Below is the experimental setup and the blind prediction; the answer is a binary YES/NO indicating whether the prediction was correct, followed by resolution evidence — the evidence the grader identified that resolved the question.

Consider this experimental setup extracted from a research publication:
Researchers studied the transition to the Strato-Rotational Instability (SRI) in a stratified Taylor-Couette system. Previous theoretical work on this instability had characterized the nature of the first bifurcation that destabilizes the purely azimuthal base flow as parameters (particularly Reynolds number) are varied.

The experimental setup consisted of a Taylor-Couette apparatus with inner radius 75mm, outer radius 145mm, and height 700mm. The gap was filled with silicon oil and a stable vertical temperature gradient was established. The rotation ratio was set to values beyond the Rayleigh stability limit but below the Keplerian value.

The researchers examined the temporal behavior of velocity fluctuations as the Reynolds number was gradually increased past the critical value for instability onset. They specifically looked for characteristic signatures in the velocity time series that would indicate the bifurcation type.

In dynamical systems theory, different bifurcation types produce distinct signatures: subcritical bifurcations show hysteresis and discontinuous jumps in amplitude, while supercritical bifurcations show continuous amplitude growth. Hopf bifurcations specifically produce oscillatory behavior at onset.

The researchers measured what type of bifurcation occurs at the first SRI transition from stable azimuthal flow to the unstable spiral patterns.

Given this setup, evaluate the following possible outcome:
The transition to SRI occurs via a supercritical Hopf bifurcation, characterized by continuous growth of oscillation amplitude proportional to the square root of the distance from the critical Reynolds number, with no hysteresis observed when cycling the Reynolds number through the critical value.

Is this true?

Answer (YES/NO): YES